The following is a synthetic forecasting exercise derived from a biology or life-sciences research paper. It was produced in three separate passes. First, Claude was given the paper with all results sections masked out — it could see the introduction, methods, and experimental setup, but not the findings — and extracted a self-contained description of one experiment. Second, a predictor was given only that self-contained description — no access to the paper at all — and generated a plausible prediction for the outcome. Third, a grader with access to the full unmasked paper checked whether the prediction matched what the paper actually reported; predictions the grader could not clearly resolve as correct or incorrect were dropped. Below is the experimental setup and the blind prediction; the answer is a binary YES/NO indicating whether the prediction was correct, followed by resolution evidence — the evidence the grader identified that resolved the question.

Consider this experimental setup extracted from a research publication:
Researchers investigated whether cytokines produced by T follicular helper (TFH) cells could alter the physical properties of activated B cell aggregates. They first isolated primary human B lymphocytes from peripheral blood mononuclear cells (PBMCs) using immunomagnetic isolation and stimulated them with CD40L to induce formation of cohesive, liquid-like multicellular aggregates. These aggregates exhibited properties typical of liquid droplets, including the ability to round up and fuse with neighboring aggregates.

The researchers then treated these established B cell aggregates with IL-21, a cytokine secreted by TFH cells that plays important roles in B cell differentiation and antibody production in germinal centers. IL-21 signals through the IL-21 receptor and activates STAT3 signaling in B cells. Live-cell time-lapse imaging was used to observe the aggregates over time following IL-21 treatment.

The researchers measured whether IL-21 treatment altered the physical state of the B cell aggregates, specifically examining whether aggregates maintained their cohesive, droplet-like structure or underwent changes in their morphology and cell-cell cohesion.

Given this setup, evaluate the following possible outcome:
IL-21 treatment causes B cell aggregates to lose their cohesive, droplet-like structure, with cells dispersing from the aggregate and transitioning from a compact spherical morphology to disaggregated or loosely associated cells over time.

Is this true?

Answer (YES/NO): YES